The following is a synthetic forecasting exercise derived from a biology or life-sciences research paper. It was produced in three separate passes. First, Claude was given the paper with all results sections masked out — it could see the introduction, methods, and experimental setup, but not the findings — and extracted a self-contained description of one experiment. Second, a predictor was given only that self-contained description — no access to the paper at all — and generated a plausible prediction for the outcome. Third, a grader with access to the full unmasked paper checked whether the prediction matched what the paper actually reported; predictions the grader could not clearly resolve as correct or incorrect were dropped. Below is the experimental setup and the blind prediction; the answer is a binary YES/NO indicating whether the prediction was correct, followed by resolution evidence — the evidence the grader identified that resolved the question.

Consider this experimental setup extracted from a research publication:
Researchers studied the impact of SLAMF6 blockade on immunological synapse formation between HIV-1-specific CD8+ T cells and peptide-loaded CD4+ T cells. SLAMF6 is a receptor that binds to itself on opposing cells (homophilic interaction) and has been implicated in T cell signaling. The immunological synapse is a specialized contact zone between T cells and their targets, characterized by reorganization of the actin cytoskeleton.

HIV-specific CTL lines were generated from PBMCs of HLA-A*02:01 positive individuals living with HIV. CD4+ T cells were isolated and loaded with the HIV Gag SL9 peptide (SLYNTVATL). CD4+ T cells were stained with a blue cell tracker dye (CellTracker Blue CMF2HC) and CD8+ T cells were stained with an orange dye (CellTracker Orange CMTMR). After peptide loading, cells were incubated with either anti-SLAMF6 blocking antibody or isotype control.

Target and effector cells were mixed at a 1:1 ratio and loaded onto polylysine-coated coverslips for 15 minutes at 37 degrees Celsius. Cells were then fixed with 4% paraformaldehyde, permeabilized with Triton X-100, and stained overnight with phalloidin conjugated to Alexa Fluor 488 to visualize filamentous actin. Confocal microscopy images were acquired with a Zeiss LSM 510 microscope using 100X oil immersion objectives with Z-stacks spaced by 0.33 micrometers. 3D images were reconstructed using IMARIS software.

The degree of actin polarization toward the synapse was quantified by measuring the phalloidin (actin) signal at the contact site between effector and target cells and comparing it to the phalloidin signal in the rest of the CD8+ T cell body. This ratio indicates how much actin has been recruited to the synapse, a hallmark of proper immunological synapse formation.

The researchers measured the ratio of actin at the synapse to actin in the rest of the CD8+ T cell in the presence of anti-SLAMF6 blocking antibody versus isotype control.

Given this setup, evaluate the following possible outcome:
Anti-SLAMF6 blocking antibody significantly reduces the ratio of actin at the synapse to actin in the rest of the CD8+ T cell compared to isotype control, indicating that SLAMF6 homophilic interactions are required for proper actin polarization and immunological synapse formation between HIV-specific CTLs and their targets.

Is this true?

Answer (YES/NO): YES